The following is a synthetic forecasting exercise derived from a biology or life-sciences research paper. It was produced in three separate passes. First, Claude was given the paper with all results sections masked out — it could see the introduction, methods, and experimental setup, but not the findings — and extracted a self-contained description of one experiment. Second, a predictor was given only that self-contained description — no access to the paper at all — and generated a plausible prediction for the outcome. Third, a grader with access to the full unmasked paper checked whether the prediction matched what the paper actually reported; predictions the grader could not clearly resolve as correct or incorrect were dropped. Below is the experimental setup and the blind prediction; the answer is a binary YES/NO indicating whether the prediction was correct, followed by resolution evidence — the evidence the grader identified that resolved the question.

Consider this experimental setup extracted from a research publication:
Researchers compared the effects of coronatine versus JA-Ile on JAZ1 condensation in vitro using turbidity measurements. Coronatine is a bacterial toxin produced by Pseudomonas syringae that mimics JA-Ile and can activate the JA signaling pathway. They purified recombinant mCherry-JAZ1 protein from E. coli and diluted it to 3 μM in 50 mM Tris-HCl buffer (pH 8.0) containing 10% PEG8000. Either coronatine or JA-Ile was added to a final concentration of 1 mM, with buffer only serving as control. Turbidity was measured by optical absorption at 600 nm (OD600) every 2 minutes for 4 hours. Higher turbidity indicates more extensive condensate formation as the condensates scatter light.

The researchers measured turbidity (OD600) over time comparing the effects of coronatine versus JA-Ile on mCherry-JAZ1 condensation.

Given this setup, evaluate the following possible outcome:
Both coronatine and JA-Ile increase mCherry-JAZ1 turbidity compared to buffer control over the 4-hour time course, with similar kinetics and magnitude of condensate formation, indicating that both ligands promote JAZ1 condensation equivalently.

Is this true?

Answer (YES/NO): YES